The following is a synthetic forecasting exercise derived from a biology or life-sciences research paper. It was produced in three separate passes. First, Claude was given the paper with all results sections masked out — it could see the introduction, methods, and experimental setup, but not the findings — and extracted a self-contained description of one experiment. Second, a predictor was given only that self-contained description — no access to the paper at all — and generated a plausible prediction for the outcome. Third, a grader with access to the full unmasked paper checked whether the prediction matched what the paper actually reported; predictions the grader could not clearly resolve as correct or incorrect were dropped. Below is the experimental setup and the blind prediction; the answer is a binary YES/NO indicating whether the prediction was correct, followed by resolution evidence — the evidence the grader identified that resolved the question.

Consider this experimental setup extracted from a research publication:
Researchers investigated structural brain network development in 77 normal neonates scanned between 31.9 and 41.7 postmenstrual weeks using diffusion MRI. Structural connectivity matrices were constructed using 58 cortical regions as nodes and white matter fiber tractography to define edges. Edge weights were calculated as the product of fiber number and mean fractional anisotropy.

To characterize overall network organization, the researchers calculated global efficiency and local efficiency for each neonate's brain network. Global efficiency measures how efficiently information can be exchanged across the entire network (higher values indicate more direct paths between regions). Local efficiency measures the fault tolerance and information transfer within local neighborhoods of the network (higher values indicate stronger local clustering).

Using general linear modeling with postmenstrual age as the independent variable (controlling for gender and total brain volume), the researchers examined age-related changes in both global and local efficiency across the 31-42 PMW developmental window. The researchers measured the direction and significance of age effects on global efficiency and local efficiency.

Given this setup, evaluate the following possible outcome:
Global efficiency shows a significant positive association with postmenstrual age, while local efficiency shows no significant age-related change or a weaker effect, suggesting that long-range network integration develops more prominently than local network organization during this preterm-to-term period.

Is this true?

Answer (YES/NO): NO